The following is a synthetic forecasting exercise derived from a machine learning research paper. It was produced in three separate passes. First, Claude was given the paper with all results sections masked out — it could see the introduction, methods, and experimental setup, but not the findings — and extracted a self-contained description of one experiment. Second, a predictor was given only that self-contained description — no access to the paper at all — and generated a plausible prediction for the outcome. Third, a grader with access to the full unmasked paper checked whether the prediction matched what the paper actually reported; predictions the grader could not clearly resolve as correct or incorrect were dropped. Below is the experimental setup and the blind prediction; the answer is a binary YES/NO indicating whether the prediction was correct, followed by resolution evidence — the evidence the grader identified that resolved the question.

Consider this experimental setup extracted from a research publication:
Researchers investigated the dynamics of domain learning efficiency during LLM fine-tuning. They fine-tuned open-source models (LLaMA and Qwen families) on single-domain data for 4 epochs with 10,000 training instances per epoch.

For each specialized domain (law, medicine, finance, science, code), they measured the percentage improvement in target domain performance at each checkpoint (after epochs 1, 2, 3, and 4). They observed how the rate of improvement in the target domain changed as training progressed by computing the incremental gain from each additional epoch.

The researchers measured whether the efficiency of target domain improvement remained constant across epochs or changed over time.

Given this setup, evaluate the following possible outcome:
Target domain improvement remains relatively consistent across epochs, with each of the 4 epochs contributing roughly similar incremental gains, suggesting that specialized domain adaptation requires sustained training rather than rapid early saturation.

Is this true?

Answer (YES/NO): NO